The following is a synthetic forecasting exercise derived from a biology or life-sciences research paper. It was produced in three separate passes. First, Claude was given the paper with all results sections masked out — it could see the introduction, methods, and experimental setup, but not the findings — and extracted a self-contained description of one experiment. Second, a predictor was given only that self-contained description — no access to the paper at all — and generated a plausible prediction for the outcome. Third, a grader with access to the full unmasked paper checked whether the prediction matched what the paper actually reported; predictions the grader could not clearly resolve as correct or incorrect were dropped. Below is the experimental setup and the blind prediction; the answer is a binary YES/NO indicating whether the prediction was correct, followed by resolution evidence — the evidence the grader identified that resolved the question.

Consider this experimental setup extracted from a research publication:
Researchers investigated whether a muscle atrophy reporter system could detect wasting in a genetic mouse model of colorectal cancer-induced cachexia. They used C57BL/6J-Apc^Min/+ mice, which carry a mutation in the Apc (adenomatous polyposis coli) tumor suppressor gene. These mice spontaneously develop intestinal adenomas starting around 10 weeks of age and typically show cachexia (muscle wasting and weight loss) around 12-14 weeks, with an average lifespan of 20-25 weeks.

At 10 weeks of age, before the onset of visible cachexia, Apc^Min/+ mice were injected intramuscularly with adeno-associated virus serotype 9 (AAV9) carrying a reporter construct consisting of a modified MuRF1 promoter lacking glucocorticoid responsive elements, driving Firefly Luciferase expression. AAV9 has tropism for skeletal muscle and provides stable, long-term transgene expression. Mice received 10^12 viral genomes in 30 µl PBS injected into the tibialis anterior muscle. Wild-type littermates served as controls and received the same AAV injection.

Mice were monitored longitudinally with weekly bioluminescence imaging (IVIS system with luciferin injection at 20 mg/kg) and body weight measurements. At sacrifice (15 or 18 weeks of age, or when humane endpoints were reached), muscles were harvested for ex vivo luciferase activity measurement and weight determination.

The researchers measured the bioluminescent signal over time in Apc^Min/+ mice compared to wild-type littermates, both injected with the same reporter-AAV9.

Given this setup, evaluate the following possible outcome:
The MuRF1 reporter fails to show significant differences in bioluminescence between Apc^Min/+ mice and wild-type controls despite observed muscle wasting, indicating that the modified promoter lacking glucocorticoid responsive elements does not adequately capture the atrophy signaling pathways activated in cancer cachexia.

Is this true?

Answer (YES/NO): NO